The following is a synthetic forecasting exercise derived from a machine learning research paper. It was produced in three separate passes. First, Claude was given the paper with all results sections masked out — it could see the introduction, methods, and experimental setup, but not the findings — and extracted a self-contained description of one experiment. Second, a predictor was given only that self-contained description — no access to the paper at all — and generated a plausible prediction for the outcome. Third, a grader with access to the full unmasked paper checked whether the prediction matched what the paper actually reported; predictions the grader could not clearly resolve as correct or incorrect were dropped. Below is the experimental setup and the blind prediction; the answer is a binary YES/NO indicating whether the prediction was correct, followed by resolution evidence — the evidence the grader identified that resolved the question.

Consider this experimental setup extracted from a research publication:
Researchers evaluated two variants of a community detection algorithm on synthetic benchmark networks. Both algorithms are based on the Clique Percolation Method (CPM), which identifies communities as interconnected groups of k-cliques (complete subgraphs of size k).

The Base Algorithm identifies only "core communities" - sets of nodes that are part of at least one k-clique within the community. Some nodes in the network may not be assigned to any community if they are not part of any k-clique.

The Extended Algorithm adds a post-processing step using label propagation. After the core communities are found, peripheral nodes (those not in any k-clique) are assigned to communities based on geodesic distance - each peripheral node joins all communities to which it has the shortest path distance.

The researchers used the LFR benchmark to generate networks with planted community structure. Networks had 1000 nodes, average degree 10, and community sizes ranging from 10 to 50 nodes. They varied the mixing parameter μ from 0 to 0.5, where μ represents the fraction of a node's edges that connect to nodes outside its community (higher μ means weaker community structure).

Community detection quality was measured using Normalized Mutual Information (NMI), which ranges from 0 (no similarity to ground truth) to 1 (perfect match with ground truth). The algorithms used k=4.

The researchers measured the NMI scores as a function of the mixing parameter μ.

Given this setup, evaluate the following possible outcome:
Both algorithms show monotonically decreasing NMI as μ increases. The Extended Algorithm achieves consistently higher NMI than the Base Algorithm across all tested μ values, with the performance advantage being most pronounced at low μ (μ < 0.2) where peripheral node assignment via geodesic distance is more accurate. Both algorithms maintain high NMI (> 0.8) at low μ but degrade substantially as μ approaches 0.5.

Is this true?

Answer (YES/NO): NO